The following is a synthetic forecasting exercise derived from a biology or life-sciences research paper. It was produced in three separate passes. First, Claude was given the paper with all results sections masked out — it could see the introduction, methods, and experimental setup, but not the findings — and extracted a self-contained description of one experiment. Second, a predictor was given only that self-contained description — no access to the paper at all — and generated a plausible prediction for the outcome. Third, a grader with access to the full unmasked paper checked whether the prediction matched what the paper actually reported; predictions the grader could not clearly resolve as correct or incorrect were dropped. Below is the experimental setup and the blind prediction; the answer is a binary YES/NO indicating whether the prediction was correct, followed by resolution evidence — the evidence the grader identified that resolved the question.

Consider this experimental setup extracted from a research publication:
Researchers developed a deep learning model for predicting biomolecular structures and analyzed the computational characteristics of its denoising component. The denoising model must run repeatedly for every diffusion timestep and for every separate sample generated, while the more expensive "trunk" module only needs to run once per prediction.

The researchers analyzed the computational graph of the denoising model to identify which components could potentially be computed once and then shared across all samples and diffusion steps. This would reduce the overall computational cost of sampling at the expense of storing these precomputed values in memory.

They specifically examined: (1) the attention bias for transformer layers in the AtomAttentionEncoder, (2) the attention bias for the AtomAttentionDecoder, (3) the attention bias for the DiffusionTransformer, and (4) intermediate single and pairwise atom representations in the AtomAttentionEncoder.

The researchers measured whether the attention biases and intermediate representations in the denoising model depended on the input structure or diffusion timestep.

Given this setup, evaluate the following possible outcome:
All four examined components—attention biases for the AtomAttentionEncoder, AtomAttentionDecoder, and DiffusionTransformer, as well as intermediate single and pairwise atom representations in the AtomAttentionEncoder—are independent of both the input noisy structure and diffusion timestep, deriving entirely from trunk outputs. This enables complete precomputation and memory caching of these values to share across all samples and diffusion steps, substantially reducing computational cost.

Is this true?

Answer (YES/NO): YES